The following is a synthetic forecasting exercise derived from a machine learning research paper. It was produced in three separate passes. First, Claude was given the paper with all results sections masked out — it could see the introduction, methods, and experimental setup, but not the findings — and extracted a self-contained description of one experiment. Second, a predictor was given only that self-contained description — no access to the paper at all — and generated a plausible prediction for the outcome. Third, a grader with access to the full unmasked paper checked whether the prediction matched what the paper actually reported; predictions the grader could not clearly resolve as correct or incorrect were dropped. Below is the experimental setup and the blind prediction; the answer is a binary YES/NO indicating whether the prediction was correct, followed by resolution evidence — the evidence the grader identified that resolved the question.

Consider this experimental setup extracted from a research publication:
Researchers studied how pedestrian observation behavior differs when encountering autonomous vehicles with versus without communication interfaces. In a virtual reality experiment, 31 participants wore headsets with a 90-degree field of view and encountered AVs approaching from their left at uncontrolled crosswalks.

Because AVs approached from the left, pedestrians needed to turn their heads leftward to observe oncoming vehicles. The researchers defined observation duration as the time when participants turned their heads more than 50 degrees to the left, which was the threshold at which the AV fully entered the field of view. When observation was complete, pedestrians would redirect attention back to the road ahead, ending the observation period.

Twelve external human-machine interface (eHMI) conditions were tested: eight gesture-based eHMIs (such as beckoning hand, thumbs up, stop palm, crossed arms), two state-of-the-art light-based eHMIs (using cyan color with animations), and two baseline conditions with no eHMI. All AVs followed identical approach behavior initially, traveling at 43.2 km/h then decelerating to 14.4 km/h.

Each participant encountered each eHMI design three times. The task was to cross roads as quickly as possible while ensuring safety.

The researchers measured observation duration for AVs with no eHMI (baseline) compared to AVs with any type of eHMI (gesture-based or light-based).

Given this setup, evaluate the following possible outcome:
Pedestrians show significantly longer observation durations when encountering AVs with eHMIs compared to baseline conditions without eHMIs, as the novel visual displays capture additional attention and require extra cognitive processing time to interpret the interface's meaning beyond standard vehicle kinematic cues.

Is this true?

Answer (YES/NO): NO